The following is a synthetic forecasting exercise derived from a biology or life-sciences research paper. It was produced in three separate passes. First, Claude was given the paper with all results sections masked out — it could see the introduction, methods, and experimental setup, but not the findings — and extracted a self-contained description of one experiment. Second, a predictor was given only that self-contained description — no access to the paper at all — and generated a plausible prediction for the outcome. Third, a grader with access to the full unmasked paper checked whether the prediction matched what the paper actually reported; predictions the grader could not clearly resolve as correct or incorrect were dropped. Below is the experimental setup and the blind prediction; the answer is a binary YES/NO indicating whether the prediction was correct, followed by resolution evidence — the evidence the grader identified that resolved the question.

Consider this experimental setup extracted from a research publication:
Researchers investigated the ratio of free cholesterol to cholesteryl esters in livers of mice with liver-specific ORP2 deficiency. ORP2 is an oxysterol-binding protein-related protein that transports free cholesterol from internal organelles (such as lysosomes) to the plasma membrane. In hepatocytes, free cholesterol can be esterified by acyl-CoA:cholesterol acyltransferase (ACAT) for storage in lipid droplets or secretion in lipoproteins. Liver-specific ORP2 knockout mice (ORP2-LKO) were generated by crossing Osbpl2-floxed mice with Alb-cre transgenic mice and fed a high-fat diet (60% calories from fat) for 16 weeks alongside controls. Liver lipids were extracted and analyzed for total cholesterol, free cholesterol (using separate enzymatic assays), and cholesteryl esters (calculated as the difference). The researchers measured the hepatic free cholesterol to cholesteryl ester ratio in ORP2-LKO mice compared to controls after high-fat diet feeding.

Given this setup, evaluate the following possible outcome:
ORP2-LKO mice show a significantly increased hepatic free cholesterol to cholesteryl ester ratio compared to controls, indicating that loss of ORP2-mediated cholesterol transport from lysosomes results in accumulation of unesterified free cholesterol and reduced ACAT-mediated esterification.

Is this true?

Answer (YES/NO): YES